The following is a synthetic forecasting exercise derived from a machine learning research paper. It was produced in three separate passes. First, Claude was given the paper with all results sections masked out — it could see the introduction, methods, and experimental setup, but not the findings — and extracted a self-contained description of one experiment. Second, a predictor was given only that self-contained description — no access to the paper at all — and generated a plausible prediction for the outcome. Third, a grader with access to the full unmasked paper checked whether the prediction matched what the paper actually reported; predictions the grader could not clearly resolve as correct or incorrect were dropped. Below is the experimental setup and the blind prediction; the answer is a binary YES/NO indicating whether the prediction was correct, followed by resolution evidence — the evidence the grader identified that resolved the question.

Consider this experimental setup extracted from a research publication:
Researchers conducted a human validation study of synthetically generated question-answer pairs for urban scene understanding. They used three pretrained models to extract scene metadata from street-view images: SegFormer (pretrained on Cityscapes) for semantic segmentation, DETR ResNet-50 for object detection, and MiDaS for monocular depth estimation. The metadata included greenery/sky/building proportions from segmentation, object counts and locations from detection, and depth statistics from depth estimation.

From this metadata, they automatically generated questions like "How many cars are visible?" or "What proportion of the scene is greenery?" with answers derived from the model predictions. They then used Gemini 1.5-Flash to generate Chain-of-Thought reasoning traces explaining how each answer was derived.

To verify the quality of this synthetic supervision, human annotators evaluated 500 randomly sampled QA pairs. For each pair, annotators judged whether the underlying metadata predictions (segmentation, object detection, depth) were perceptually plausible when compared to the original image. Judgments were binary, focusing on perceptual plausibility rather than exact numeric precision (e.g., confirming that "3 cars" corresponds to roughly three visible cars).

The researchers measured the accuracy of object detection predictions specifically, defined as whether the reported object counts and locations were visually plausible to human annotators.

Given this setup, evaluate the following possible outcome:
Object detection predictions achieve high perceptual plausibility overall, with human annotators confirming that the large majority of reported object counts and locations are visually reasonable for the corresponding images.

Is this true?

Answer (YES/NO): NO